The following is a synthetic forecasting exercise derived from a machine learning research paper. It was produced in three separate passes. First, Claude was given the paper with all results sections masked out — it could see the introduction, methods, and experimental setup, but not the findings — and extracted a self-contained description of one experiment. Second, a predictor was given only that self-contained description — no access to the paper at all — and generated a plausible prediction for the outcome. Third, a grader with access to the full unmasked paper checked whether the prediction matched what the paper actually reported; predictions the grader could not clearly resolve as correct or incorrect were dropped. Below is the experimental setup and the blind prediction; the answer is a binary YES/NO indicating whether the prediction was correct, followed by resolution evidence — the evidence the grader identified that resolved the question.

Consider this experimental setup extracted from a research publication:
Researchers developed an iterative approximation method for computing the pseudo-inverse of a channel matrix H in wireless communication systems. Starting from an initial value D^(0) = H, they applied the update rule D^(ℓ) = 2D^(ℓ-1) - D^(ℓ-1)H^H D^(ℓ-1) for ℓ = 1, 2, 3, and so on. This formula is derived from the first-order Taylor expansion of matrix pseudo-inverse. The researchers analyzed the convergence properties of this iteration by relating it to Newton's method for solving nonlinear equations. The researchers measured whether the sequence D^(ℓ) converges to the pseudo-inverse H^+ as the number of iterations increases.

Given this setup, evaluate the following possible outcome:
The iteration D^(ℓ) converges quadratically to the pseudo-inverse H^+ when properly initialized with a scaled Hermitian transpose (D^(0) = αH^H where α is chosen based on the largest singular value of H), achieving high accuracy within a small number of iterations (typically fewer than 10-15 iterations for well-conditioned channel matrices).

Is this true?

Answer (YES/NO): NO